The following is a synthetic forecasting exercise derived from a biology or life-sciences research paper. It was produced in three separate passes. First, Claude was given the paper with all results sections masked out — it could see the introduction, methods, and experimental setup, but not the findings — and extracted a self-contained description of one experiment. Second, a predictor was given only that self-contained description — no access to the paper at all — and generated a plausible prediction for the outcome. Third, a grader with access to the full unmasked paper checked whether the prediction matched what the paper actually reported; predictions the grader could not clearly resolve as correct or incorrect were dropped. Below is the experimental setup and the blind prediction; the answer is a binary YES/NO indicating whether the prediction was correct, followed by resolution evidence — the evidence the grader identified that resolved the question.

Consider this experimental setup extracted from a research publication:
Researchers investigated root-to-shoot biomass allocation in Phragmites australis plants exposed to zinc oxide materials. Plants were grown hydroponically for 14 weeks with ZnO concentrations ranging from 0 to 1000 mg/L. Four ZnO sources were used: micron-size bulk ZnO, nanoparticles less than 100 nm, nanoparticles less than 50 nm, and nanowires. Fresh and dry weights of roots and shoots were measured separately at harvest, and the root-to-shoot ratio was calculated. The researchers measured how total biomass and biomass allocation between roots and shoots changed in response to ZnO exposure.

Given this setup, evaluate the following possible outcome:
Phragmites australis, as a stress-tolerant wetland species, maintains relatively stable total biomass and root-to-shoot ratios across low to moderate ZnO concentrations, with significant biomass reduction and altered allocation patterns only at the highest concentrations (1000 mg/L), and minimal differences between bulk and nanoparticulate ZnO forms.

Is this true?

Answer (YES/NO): NO